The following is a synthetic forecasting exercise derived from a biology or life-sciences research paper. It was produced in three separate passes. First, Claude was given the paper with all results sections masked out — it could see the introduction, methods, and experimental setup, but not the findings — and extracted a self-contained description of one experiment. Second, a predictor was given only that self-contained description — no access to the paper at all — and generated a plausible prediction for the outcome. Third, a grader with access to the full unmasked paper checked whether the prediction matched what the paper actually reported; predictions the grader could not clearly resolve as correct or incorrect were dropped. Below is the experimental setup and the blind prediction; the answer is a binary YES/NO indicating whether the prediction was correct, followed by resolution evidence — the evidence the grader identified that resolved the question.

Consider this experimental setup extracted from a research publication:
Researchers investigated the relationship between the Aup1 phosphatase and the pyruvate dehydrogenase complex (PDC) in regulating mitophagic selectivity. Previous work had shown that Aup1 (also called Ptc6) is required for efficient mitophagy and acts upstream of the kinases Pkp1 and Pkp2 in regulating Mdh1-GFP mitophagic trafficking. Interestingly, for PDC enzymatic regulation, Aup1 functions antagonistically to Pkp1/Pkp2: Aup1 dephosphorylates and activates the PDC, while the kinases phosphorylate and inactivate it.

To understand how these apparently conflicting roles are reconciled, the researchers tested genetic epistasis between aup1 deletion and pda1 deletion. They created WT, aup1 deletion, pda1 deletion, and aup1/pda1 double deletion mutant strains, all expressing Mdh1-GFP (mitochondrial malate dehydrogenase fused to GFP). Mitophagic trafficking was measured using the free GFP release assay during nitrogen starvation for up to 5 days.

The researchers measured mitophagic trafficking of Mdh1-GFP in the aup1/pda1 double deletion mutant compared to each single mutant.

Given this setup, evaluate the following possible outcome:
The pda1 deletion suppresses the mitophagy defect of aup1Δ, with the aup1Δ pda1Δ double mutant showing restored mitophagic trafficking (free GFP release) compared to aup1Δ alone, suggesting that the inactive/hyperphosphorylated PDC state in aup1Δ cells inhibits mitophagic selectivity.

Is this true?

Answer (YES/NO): NO